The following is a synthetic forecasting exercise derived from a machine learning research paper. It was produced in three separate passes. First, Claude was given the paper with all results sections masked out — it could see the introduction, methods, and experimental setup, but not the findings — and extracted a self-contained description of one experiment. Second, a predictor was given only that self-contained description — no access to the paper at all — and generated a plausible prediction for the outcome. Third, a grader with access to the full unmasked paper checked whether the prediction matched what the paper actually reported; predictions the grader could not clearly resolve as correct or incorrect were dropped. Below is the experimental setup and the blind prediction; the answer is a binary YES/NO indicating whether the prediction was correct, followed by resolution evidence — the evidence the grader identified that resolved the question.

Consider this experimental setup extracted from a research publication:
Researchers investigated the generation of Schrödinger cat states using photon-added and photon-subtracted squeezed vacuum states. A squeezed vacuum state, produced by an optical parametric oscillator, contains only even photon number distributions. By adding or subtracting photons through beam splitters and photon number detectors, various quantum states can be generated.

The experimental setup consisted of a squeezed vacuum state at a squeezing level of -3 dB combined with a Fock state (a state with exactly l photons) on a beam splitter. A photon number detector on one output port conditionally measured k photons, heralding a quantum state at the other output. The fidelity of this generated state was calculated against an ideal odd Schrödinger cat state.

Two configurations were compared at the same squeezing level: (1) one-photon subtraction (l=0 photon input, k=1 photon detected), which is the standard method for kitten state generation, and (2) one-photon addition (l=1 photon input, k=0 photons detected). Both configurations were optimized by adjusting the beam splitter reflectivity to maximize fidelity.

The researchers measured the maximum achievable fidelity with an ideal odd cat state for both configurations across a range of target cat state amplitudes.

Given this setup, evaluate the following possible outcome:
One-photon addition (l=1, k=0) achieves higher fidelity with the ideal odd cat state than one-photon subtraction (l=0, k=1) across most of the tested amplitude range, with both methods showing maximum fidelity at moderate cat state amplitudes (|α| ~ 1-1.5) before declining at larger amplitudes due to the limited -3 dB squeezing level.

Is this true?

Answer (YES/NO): NO